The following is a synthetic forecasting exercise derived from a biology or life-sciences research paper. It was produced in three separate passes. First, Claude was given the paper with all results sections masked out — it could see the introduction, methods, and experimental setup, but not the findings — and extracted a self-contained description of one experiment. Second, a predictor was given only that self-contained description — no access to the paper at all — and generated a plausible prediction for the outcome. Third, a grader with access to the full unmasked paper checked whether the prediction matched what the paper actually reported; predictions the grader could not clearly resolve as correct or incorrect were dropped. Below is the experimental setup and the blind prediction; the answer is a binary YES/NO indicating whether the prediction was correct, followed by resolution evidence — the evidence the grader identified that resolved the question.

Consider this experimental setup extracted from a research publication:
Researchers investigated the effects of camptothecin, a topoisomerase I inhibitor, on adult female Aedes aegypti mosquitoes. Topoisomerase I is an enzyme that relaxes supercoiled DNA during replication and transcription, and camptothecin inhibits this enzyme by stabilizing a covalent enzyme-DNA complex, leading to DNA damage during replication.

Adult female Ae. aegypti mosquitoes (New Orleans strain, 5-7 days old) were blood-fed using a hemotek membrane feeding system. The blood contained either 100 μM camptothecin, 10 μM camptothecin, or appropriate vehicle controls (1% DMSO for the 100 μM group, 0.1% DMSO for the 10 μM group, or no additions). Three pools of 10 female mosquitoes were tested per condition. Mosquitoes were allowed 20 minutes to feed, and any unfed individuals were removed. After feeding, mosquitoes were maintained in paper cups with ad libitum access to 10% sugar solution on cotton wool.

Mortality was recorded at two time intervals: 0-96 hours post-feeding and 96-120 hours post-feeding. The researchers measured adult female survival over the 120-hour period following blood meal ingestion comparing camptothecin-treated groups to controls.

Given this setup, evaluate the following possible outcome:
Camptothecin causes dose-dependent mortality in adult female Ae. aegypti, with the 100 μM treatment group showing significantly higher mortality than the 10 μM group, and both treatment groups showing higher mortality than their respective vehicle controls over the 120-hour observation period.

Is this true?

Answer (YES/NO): YES